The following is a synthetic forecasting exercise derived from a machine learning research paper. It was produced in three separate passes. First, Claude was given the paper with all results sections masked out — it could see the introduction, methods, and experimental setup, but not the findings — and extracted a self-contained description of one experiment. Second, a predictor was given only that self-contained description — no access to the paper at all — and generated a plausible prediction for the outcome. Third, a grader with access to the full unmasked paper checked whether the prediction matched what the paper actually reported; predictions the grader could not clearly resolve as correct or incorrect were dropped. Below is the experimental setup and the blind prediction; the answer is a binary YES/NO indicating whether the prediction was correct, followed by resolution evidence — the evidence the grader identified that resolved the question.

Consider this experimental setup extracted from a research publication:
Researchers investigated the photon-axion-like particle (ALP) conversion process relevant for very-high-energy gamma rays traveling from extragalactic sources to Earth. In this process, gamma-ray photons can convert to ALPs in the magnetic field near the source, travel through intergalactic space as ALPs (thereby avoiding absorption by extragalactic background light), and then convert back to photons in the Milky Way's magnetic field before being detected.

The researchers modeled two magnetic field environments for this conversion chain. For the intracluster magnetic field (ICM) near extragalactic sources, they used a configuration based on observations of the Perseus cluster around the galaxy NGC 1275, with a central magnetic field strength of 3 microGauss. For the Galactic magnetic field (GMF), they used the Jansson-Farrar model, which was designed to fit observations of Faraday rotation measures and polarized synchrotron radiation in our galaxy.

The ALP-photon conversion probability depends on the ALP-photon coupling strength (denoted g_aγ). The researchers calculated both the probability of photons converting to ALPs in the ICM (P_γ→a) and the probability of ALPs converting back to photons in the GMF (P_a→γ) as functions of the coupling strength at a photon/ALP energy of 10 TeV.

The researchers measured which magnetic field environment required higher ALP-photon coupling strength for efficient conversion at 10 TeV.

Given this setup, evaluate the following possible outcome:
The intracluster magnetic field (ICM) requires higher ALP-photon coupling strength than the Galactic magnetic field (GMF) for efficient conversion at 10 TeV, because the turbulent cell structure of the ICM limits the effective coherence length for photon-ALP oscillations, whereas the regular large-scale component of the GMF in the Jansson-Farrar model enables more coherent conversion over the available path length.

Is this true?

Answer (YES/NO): NO